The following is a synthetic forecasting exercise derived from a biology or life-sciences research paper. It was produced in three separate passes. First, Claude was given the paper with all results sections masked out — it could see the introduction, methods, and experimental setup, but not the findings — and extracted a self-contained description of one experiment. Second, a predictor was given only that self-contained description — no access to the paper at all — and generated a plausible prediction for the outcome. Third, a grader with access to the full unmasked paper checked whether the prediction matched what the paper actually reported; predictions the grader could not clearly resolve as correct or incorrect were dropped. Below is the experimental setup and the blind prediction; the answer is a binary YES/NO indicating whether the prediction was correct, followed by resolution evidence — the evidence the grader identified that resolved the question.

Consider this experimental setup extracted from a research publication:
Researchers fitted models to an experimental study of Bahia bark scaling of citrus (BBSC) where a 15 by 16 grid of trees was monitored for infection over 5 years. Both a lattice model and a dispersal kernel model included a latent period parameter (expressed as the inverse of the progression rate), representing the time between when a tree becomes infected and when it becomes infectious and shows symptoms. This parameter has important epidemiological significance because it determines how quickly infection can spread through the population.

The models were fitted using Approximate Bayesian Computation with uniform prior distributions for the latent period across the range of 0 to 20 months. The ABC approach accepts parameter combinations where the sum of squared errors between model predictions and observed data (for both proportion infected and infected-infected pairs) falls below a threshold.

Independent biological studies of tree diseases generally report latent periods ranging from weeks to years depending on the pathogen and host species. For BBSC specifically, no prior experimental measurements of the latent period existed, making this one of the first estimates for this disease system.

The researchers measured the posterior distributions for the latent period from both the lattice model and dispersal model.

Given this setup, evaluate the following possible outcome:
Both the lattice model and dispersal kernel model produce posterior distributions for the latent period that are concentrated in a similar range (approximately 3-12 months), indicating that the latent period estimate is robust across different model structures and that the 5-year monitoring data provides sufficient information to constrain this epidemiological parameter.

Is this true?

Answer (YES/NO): YES